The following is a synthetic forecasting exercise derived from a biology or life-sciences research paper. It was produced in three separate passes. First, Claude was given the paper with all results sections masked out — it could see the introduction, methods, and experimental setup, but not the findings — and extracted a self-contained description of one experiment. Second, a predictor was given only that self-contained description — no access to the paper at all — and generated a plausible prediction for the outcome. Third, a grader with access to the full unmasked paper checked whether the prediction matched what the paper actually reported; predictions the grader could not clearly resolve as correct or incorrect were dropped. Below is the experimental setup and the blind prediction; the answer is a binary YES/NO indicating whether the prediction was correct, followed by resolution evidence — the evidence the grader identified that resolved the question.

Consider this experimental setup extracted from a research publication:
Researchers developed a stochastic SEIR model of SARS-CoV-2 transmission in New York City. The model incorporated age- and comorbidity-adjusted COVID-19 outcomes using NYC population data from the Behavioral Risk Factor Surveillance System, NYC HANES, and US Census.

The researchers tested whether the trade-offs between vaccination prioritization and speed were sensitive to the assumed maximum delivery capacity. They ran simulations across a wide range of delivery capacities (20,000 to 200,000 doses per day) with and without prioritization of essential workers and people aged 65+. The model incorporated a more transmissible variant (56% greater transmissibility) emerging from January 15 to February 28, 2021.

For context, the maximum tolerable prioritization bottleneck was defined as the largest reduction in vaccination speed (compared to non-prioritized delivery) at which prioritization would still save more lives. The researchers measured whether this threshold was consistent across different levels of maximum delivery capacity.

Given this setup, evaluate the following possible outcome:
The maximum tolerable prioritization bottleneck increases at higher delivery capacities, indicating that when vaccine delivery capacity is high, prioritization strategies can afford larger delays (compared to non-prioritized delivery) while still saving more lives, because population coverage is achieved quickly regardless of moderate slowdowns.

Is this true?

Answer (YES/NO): NO